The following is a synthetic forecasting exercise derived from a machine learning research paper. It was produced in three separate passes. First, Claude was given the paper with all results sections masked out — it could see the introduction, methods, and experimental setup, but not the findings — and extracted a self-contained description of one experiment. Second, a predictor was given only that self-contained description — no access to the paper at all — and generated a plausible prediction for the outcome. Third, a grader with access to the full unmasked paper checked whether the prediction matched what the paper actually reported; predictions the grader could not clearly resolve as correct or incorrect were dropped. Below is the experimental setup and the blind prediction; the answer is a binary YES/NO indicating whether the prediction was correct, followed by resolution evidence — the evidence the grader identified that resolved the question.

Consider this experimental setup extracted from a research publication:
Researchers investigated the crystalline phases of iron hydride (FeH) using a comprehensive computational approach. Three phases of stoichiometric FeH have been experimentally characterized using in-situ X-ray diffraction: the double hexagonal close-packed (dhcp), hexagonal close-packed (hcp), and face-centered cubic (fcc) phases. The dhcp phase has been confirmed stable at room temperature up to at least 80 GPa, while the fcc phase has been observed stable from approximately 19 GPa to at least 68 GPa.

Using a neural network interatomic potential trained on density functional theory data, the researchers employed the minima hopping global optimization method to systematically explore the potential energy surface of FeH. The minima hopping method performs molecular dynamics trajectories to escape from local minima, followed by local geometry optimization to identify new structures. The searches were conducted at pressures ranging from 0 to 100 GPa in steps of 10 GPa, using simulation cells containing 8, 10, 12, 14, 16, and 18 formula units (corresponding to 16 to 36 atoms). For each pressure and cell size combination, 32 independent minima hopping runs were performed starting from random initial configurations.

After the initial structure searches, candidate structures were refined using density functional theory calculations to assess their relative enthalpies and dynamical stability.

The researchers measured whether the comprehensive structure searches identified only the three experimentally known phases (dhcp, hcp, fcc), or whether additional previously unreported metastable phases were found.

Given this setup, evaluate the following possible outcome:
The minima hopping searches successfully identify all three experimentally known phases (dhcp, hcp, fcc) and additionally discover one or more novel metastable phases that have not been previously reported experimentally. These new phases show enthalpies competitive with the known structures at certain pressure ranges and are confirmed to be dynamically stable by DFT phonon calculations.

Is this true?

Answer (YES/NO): YES